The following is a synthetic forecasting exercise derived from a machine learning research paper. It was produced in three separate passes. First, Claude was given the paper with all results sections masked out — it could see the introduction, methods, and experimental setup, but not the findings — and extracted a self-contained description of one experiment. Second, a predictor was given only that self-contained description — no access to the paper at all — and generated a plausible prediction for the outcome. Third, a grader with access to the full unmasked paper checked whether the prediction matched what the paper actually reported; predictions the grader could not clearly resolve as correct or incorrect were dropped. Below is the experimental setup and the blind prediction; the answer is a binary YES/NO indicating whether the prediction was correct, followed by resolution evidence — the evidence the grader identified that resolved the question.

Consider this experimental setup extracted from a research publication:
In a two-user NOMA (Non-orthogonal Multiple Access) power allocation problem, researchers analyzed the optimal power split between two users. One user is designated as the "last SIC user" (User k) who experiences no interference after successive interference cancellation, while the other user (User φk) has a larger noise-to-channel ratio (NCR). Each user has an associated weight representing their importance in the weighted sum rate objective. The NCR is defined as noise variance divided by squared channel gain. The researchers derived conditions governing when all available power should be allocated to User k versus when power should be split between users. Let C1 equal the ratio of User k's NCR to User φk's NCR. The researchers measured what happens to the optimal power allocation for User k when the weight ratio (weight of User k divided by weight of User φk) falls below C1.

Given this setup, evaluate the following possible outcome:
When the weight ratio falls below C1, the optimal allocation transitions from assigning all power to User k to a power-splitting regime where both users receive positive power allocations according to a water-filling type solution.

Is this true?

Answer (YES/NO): NO